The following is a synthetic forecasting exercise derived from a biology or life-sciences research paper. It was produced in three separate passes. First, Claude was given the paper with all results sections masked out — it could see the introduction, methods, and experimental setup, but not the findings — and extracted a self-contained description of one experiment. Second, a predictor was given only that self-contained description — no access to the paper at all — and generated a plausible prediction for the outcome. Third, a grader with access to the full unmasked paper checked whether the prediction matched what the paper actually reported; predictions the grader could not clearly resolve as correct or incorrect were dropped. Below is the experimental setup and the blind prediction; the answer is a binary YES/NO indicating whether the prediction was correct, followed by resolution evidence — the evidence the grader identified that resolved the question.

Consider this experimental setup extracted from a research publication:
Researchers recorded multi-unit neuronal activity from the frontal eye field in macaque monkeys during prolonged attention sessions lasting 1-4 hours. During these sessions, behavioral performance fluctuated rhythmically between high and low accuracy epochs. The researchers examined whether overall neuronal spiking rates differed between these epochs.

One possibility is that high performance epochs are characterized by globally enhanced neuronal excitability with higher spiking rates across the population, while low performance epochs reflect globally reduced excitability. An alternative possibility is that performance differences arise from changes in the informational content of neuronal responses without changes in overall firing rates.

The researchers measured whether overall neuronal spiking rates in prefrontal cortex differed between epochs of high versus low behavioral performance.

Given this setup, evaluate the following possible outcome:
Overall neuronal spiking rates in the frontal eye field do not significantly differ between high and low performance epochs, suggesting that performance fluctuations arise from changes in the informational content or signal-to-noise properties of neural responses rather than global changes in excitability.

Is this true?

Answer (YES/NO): YES